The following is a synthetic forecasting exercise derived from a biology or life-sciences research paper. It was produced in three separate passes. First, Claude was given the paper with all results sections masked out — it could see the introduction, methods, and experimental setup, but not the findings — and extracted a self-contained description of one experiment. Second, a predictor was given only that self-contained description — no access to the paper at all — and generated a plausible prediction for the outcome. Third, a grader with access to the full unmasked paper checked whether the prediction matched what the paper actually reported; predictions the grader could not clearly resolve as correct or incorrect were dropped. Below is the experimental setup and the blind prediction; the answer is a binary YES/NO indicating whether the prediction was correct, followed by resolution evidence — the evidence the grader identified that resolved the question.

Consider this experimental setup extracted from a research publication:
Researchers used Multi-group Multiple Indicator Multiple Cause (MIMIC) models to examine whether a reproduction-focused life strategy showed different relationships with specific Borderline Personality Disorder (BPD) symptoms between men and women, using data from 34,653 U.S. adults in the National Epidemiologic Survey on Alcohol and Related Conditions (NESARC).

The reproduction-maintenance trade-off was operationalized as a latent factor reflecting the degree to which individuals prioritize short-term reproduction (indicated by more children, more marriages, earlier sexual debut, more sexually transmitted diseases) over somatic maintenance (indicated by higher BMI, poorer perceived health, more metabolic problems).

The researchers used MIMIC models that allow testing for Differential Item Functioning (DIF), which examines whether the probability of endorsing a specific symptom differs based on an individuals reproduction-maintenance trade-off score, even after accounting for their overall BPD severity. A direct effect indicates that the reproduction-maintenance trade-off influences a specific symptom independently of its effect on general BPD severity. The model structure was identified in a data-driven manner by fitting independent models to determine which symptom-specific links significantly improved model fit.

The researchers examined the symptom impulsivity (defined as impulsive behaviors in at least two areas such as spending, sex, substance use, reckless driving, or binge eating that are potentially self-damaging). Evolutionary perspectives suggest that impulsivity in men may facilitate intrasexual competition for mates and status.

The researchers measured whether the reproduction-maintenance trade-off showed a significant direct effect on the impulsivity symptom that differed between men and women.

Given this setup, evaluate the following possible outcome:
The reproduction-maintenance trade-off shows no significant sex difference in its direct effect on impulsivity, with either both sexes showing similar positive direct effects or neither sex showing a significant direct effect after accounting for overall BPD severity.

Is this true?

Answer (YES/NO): YES